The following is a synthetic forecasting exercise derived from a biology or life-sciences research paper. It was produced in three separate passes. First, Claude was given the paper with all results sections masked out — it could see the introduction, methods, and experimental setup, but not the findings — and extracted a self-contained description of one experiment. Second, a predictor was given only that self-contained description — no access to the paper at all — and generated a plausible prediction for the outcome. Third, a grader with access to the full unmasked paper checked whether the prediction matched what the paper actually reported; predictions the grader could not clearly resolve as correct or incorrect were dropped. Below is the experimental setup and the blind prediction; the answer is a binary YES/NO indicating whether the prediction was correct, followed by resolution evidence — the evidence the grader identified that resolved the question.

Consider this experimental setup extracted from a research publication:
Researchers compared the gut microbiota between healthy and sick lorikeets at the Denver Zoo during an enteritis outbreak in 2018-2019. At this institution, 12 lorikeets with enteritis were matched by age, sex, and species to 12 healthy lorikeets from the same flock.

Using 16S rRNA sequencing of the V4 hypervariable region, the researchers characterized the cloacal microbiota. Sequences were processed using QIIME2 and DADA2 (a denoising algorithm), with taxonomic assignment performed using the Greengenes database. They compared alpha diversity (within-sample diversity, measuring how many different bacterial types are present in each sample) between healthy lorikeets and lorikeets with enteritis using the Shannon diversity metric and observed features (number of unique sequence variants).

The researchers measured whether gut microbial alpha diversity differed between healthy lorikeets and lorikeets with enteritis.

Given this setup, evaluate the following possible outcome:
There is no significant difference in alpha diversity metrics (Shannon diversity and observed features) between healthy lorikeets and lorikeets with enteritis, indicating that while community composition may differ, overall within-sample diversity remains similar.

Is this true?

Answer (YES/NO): NO